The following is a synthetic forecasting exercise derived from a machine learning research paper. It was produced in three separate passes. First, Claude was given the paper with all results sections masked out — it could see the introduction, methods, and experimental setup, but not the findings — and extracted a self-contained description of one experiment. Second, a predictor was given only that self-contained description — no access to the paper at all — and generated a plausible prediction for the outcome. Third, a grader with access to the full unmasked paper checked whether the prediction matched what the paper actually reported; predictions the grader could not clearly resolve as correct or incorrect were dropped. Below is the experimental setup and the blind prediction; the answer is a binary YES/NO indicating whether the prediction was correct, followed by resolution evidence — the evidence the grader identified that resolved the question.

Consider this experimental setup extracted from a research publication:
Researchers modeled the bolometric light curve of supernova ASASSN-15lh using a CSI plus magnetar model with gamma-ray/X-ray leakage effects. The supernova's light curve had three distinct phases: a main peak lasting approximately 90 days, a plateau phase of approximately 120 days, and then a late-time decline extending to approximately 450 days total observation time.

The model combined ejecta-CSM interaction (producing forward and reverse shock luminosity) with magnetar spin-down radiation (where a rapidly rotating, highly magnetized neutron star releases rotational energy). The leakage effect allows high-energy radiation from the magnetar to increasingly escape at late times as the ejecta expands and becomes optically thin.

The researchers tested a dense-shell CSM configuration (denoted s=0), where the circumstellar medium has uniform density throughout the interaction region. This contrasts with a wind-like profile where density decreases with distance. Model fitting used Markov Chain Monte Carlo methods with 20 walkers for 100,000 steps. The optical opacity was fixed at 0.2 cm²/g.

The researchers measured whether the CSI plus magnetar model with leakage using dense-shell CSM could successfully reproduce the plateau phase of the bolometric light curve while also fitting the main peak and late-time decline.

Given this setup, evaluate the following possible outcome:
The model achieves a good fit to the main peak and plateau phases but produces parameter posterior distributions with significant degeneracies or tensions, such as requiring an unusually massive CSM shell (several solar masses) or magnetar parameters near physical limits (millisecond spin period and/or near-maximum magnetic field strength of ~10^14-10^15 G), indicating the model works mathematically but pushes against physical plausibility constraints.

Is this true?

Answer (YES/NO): NO